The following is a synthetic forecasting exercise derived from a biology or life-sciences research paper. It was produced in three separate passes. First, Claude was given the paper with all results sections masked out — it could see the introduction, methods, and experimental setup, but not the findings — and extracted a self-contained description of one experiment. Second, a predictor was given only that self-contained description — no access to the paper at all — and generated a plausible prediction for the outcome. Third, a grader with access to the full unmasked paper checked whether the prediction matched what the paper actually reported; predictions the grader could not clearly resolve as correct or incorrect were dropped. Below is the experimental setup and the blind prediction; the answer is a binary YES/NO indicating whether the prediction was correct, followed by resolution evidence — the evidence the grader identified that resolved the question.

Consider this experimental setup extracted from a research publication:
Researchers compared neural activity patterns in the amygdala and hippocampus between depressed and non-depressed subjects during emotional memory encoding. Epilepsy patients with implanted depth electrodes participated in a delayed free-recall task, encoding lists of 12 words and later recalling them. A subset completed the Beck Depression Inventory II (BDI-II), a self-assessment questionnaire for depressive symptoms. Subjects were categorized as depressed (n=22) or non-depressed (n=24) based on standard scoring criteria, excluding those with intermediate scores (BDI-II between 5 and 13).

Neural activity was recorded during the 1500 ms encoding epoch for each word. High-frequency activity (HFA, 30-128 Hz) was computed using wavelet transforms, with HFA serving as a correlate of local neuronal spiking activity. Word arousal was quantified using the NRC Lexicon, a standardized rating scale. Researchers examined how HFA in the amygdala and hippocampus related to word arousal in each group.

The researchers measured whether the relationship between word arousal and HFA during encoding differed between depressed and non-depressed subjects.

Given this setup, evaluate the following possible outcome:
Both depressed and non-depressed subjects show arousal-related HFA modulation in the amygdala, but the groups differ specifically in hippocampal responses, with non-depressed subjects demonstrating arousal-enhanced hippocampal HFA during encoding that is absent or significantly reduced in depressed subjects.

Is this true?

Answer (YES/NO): NO